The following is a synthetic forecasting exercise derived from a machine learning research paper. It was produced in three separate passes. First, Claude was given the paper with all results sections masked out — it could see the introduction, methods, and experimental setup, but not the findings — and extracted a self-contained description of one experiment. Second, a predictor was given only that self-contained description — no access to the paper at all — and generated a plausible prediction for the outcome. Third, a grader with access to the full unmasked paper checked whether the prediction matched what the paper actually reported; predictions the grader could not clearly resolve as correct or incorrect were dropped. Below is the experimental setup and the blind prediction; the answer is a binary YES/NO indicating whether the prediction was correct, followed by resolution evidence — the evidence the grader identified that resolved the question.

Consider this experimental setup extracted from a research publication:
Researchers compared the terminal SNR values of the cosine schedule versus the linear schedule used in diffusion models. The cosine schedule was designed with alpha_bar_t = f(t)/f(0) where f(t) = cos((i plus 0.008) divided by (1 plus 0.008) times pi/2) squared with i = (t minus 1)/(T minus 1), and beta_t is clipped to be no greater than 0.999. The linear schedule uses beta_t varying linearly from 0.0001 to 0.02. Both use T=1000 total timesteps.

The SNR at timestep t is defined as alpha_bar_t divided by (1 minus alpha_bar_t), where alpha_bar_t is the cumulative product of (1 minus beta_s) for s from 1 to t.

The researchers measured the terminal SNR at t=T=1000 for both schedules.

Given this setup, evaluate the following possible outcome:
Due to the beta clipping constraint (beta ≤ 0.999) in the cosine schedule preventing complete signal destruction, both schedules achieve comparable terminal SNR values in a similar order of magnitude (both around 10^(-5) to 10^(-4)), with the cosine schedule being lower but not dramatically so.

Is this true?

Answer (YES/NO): NO